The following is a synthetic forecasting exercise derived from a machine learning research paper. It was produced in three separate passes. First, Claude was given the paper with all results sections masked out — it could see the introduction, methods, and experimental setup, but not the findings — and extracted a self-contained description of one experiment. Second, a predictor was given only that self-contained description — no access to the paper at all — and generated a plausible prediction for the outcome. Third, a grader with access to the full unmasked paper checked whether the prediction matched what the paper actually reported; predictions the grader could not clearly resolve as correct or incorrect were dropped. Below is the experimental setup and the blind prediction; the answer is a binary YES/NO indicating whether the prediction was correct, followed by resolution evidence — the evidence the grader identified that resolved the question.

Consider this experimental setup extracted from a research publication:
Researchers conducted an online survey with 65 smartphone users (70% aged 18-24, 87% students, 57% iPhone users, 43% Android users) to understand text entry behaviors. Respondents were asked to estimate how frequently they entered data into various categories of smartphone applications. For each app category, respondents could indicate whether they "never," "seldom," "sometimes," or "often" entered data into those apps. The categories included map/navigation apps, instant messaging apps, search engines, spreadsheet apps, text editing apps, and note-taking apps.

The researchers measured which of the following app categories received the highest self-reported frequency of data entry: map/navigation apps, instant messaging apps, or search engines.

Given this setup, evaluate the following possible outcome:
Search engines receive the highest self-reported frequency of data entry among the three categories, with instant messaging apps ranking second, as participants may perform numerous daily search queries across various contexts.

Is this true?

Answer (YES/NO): NO